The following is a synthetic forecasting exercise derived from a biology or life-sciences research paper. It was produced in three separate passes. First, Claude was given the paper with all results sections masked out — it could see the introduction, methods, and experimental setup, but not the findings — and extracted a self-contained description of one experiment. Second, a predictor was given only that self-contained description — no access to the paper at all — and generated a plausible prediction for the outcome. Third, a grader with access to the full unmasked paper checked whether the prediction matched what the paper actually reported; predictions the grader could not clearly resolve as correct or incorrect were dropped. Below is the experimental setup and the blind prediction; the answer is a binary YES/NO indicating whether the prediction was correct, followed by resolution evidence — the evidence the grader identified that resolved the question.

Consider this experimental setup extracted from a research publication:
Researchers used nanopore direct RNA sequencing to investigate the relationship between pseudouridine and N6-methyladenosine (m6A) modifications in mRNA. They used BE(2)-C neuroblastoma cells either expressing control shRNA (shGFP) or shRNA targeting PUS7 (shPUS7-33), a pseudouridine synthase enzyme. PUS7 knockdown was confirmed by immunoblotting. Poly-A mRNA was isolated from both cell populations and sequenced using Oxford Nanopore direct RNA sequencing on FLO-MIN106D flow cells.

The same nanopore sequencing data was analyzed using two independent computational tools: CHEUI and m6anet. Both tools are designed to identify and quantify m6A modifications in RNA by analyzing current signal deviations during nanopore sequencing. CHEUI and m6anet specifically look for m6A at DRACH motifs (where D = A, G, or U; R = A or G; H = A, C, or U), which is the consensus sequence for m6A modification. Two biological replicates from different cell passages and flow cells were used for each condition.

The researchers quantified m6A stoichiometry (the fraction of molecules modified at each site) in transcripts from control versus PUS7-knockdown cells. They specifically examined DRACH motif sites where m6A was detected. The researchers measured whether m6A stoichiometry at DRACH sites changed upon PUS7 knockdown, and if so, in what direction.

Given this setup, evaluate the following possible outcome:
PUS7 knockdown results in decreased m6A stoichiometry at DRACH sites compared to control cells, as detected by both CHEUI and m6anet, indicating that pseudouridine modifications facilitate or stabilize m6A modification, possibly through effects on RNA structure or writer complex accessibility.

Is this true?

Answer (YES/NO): NO